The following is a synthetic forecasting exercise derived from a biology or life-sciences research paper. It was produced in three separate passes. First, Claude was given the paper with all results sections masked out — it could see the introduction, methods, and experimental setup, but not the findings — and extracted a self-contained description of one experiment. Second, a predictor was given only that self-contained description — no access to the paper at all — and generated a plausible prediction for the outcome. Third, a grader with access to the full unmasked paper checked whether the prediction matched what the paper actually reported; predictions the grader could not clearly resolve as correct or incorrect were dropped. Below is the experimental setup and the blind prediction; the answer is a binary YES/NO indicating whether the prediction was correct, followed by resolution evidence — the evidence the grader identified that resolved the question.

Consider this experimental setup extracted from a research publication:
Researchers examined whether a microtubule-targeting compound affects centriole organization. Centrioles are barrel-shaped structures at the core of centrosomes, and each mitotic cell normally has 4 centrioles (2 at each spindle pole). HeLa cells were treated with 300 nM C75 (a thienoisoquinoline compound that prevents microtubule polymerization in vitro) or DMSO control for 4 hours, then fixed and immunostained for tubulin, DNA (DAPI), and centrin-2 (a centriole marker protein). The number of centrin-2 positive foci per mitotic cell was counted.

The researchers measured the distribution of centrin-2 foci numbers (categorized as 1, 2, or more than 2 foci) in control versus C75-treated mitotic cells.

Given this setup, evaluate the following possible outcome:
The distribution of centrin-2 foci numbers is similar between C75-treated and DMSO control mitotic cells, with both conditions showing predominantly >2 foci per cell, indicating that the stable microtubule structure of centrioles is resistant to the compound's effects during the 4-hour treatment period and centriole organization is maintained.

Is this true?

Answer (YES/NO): NO